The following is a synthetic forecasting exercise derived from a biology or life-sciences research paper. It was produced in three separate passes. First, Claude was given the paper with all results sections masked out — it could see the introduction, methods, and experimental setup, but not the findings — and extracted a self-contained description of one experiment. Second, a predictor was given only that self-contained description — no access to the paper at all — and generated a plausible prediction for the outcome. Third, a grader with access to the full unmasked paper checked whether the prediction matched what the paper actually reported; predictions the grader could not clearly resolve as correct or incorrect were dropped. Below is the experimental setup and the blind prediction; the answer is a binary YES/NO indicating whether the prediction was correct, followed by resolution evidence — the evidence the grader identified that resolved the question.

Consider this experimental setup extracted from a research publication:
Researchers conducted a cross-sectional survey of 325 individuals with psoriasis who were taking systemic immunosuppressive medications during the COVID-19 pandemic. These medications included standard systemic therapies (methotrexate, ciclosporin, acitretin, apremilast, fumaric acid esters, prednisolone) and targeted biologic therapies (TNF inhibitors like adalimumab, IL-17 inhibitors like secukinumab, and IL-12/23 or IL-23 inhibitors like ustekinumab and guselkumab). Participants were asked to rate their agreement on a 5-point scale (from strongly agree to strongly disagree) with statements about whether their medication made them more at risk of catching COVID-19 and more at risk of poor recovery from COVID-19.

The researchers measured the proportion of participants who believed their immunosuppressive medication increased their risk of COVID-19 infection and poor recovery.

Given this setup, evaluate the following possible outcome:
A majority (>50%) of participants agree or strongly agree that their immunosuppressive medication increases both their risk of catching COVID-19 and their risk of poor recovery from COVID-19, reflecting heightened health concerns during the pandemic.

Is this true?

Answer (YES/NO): YES